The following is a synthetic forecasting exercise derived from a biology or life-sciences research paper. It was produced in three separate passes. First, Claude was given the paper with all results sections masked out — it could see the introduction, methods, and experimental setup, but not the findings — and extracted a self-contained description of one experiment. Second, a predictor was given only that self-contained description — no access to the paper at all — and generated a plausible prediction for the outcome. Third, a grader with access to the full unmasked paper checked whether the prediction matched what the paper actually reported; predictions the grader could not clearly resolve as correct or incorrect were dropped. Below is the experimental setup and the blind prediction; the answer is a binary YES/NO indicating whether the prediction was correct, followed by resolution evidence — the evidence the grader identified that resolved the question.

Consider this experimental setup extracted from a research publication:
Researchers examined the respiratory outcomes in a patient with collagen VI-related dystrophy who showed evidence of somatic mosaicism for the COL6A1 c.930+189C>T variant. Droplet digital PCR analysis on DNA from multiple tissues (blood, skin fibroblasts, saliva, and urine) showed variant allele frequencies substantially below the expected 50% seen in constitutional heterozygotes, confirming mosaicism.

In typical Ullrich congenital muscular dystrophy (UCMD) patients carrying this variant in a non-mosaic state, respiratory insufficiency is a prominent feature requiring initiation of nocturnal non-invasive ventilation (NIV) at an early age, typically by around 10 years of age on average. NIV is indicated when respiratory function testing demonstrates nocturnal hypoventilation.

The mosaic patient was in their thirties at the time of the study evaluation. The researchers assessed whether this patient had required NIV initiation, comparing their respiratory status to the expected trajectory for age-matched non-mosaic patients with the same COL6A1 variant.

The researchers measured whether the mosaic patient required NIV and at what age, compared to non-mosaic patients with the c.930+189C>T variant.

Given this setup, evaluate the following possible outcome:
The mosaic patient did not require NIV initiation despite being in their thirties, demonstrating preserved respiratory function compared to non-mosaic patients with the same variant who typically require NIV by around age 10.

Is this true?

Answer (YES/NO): NO